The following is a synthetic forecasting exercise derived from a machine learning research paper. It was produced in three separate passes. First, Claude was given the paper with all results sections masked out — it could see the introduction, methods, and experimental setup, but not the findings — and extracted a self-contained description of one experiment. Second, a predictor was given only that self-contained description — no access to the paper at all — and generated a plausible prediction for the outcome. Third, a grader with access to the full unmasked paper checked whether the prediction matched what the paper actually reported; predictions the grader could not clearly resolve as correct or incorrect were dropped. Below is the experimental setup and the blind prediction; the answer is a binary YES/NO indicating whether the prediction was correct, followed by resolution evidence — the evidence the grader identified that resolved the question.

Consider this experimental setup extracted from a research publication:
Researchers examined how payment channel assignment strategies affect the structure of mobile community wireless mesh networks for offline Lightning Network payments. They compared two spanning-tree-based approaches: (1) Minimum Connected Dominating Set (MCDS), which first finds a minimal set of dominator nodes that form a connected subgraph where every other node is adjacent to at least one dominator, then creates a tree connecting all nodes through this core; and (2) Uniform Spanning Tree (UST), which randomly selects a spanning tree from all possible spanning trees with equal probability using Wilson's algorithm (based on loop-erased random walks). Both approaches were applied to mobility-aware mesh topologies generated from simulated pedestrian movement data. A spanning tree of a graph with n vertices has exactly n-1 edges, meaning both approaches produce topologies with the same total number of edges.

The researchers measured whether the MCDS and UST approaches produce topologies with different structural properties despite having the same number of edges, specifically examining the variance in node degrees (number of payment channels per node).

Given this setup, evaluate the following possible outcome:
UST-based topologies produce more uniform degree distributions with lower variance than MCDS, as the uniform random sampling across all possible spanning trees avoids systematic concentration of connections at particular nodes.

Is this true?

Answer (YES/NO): YES